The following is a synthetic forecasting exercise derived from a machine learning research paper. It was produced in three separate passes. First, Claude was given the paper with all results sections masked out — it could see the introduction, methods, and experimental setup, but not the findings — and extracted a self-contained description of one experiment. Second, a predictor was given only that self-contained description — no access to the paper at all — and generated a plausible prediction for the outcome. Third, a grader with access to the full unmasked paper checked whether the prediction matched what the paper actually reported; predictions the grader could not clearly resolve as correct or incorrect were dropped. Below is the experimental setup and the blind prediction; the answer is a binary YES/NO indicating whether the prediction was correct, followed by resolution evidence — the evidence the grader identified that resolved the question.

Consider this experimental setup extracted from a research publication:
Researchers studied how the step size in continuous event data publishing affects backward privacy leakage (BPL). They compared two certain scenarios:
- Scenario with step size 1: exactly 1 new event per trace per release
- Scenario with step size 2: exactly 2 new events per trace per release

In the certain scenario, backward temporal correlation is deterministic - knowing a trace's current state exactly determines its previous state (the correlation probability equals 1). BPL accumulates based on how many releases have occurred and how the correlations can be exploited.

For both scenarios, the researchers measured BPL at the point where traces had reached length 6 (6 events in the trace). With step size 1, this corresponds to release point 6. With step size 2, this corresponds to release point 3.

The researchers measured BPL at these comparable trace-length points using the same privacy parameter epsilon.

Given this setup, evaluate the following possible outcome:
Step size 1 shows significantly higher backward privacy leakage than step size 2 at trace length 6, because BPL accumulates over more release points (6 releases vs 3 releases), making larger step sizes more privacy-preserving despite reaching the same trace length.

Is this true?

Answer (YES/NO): YES